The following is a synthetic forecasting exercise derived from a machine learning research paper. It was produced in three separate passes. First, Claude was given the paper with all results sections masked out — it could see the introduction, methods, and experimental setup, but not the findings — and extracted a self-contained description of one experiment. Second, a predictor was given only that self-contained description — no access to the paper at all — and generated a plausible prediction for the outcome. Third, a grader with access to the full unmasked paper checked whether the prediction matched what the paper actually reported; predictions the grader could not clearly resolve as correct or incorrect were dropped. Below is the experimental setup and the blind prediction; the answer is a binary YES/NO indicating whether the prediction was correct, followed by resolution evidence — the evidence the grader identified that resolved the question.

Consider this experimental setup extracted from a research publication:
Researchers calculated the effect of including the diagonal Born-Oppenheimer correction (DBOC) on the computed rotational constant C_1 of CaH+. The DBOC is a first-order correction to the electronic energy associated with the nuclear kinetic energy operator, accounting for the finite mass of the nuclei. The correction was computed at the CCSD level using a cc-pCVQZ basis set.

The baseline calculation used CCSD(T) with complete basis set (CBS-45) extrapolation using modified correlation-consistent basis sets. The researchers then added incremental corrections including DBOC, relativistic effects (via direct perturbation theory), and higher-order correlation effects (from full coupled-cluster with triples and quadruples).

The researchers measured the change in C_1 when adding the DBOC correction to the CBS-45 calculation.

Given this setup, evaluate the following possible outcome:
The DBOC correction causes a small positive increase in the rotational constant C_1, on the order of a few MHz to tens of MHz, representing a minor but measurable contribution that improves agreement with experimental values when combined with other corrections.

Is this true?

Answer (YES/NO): NO